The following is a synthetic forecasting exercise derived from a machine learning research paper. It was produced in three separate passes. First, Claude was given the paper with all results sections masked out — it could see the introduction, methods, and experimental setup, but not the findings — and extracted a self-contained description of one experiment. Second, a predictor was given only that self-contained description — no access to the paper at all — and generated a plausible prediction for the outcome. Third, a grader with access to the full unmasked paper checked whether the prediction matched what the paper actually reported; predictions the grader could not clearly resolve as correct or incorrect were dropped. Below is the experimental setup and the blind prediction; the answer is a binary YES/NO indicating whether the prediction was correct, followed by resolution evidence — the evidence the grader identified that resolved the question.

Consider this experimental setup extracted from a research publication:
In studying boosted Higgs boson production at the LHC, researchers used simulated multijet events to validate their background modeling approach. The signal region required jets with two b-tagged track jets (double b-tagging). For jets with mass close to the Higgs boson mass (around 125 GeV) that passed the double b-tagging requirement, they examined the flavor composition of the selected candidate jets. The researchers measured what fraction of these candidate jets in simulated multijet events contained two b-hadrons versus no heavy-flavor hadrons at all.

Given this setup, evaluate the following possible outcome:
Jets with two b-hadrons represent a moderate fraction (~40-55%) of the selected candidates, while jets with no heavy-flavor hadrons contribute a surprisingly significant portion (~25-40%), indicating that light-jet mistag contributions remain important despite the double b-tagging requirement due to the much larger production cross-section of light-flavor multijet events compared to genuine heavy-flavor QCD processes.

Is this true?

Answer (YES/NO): NO